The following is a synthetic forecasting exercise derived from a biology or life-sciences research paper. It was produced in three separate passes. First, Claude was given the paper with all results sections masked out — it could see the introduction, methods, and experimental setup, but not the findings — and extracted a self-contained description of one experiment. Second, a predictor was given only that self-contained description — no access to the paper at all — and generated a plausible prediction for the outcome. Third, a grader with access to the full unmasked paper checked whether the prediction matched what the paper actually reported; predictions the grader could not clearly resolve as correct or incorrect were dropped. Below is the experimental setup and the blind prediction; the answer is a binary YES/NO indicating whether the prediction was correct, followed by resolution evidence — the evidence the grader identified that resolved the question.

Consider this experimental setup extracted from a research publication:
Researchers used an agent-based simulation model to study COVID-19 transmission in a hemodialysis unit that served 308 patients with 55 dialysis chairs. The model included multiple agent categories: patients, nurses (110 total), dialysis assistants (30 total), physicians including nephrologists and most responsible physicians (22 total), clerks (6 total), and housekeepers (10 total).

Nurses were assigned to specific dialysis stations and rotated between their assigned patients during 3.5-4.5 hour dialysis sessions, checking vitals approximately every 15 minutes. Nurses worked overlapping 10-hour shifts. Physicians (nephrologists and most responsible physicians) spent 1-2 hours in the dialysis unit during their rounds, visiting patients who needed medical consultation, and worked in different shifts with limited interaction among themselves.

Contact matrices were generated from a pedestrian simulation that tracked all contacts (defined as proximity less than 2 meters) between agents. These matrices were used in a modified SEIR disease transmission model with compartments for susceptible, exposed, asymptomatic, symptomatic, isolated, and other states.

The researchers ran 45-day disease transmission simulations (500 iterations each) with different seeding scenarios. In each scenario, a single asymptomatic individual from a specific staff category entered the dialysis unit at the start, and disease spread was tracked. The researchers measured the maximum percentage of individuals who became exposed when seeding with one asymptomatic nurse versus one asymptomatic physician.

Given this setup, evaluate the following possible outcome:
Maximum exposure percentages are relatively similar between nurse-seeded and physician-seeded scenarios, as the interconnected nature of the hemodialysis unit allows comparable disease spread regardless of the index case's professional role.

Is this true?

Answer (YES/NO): NO